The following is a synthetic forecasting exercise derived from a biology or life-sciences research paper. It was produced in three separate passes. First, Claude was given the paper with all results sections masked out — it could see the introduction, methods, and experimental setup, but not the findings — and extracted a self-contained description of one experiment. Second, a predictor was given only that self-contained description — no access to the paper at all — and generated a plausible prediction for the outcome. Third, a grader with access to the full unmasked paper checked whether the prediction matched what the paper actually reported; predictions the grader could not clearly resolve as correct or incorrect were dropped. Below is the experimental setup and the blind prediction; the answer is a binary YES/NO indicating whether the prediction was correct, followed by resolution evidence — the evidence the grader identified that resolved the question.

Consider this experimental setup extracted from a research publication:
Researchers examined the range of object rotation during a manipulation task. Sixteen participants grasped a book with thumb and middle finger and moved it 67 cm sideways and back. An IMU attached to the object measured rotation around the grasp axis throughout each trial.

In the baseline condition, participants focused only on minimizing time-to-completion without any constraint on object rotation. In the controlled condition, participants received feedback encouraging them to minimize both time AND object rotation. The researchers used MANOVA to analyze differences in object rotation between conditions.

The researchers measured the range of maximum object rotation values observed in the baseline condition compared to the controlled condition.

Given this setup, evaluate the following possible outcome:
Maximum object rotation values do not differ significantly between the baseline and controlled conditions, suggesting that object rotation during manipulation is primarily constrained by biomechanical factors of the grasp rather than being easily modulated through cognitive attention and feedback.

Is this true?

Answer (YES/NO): NO